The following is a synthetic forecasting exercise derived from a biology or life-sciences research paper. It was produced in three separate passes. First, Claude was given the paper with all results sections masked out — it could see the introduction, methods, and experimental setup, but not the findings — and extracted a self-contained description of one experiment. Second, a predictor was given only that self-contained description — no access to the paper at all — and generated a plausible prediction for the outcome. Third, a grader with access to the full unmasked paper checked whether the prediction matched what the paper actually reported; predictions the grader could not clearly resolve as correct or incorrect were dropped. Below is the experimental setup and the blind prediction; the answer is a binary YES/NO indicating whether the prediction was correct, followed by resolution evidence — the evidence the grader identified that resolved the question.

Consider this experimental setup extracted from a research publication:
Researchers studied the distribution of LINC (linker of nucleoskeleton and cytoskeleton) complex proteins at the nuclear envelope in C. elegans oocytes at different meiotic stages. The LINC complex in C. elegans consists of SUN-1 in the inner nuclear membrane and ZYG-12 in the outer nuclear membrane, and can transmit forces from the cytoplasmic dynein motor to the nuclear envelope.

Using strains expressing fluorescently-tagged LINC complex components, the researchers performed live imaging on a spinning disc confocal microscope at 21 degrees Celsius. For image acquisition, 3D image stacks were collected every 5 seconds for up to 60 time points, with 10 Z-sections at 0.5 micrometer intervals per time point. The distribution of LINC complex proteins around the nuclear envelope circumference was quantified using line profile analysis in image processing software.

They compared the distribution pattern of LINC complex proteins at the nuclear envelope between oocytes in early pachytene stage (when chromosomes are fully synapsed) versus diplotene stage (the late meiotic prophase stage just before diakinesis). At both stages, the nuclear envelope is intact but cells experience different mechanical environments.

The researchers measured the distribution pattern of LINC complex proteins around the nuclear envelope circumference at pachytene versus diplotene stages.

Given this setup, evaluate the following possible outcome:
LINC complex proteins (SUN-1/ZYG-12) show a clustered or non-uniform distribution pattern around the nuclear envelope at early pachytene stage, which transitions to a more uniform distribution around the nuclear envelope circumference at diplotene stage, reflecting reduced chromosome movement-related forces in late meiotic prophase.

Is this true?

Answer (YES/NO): YES